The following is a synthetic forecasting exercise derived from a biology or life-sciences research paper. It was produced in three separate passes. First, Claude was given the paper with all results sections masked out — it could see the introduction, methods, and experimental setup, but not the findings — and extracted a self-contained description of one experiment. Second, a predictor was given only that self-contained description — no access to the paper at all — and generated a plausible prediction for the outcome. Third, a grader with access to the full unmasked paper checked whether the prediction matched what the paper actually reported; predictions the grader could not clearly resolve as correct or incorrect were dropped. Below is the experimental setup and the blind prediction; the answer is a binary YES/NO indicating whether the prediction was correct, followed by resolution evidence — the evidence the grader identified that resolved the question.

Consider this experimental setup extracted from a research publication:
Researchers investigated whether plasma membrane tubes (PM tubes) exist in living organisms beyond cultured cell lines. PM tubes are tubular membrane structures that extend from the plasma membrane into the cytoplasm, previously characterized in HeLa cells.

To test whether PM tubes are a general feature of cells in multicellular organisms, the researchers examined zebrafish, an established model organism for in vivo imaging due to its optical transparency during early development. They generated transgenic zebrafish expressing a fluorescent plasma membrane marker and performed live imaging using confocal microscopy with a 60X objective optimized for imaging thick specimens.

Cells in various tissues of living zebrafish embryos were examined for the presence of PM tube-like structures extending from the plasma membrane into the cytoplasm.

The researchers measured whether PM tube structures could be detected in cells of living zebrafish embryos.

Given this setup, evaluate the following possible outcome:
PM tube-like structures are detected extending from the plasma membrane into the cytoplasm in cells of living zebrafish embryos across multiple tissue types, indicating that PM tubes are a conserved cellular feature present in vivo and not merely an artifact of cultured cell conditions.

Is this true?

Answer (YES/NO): NO